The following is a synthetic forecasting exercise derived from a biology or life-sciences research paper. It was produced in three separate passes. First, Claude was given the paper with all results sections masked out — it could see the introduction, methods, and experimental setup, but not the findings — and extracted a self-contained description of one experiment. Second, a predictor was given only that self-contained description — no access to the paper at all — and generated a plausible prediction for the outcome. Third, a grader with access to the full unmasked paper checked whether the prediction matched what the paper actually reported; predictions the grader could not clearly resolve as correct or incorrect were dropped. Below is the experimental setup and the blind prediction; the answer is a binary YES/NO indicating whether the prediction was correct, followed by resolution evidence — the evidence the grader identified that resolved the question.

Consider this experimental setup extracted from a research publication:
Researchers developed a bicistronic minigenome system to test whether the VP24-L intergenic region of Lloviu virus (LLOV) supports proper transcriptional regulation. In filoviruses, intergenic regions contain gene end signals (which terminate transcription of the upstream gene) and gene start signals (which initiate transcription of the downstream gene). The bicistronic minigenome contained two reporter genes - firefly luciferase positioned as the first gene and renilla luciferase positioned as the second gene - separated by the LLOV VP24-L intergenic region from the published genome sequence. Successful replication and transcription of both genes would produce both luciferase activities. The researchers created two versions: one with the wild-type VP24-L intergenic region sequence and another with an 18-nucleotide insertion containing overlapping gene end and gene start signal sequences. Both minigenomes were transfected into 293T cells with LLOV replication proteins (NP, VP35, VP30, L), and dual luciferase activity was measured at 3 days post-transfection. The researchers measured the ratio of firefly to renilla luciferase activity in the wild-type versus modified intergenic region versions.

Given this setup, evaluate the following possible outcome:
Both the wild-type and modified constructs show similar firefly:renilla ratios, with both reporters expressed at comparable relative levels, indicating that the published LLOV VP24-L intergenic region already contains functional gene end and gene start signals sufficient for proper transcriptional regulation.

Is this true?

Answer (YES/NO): NO